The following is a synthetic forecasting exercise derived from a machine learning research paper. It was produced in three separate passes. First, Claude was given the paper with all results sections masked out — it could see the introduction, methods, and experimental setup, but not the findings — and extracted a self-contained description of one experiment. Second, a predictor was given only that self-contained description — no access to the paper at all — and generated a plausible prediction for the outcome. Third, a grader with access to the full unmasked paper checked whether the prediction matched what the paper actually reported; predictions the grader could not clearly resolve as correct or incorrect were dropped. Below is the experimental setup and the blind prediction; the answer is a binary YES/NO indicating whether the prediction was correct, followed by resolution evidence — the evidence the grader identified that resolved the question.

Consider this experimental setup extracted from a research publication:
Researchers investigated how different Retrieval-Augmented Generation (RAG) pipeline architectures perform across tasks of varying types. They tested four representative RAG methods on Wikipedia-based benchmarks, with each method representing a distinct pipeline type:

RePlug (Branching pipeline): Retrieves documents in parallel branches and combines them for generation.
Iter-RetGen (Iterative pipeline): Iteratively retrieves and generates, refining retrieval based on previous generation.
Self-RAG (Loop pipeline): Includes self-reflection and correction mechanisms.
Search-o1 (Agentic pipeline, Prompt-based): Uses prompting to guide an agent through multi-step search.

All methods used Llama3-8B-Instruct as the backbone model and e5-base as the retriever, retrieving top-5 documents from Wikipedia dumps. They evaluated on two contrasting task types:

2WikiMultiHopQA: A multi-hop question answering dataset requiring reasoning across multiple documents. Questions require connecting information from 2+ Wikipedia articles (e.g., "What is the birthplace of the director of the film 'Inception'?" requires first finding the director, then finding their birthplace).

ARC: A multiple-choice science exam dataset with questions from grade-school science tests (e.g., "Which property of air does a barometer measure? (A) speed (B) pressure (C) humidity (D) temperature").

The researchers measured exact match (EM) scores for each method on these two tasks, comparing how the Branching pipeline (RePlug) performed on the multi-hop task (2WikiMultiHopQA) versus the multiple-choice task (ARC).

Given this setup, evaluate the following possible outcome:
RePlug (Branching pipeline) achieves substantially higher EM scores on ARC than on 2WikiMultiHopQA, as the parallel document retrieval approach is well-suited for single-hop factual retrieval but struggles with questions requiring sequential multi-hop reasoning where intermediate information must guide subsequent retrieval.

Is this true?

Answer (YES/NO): YES